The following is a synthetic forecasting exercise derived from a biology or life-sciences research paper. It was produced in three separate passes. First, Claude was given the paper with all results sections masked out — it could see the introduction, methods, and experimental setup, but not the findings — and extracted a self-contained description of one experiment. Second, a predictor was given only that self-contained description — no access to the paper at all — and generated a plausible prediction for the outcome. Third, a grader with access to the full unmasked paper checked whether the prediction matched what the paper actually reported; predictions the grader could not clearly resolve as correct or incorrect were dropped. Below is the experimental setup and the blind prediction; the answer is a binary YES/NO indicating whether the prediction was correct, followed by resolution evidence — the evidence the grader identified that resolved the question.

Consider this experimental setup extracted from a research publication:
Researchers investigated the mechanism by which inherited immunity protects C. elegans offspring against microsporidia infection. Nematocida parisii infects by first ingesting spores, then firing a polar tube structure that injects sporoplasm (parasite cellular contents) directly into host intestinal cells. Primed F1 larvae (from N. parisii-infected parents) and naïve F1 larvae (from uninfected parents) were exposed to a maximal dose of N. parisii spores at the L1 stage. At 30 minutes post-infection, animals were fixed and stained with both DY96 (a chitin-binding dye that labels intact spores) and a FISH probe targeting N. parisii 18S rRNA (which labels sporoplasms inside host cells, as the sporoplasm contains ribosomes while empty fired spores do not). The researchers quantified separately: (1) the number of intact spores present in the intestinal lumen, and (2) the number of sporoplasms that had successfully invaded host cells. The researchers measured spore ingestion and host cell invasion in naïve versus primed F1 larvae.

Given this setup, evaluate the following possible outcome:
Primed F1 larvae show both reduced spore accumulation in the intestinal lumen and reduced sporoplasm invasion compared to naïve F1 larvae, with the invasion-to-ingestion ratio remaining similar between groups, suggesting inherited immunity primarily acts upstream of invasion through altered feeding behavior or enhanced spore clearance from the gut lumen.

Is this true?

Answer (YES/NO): NO